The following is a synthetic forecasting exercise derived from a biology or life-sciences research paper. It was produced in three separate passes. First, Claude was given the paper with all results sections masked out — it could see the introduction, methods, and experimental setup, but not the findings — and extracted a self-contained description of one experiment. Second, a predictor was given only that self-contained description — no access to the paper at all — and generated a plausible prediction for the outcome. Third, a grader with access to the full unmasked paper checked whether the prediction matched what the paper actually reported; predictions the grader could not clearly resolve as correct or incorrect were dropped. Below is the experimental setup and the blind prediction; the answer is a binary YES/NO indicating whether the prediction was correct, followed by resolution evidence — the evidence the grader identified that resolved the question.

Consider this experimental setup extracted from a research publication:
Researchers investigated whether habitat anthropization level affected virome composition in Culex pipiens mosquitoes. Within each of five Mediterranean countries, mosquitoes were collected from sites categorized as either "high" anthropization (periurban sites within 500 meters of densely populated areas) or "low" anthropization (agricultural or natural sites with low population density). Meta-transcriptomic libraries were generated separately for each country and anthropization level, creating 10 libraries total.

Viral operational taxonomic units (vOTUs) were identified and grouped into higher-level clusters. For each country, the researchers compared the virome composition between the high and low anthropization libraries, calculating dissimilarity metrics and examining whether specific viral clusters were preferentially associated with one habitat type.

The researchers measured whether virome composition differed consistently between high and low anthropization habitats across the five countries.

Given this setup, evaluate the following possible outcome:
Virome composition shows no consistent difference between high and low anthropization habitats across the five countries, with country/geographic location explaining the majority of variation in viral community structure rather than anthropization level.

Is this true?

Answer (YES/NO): YES